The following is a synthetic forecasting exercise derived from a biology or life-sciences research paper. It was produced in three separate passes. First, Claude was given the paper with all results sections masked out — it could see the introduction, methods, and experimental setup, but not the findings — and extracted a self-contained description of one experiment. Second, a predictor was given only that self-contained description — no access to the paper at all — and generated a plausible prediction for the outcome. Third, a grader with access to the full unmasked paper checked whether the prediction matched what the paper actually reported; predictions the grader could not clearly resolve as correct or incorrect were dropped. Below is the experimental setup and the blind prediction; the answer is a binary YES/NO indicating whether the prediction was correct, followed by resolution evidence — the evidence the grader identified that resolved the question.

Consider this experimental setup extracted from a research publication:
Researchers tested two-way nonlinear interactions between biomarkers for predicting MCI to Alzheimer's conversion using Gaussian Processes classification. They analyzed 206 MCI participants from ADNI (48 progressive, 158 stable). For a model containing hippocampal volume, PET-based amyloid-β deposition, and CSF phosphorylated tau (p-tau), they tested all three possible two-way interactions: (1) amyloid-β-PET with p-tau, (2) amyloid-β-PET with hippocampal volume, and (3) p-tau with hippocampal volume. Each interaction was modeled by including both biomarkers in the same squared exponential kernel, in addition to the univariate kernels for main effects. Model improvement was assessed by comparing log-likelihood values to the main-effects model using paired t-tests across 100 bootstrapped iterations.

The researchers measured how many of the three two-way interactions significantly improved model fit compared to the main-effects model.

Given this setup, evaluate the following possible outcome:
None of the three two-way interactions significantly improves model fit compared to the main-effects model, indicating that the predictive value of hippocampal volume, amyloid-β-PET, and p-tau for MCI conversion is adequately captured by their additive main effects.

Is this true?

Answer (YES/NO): NO